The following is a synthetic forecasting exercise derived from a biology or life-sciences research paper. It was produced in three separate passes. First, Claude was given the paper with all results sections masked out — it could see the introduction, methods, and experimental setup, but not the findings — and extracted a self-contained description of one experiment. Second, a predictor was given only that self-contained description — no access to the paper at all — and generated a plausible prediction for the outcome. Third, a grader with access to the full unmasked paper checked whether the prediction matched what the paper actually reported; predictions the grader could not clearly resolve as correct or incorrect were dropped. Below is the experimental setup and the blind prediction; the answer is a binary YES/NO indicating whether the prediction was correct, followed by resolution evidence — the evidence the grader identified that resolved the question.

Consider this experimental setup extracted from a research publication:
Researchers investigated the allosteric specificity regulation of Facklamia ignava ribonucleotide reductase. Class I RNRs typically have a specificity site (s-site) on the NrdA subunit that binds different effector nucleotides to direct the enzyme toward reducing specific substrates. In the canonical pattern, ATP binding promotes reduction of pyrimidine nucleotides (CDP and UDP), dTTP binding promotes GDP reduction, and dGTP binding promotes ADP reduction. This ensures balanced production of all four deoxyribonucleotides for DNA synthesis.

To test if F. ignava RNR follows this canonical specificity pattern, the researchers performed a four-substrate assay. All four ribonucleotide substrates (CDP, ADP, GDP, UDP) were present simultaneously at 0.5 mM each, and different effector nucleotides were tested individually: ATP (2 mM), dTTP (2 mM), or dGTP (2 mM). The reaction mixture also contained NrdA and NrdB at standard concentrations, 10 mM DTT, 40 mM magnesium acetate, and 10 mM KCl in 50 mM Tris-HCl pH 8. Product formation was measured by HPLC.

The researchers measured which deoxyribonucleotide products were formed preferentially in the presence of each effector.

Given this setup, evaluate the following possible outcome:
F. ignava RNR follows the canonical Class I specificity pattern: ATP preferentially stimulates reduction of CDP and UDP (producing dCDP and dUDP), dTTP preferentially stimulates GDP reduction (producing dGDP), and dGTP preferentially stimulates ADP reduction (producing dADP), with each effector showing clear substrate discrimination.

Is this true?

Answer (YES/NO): YES